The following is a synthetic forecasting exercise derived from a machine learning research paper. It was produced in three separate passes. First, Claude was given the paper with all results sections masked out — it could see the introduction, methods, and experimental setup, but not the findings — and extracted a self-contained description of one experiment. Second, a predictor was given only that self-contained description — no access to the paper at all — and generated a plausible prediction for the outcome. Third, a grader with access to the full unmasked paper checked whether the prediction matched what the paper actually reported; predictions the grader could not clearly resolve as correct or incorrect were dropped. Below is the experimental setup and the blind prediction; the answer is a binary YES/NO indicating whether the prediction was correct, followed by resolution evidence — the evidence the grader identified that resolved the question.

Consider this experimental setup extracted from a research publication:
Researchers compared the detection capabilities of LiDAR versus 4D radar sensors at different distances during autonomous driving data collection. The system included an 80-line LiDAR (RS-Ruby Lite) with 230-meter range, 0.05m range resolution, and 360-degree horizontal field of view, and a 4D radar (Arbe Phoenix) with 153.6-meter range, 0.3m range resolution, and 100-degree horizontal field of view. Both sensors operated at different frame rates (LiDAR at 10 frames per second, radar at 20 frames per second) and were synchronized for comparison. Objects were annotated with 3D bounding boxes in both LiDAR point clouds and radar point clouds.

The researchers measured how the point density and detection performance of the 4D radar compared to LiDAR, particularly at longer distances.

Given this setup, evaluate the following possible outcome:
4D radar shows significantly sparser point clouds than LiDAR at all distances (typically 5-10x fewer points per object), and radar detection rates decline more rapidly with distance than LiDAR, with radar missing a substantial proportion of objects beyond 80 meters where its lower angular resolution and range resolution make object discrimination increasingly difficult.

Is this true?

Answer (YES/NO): NO